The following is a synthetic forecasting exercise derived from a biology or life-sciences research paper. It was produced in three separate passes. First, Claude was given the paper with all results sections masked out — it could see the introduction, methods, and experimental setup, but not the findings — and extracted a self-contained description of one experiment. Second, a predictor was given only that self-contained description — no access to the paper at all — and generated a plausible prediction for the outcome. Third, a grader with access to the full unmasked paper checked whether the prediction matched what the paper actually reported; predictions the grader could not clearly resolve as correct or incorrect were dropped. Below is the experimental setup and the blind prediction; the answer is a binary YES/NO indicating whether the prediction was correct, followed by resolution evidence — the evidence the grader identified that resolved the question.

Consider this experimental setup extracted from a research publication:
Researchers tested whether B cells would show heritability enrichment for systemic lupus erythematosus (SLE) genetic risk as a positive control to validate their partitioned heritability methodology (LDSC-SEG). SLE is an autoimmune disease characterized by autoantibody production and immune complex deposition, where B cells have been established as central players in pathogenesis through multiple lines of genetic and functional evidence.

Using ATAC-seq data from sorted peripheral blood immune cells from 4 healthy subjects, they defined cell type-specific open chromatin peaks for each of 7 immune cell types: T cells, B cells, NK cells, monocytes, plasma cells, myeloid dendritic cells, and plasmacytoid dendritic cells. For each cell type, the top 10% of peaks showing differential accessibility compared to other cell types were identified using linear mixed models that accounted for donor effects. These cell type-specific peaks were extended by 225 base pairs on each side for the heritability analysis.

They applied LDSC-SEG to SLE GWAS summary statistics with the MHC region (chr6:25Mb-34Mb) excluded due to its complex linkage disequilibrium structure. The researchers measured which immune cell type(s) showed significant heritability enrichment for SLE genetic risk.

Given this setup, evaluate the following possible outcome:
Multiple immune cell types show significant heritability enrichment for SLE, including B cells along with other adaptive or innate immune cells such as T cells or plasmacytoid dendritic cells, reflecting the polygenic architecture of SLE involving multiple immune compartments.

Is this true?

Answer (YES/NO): NO